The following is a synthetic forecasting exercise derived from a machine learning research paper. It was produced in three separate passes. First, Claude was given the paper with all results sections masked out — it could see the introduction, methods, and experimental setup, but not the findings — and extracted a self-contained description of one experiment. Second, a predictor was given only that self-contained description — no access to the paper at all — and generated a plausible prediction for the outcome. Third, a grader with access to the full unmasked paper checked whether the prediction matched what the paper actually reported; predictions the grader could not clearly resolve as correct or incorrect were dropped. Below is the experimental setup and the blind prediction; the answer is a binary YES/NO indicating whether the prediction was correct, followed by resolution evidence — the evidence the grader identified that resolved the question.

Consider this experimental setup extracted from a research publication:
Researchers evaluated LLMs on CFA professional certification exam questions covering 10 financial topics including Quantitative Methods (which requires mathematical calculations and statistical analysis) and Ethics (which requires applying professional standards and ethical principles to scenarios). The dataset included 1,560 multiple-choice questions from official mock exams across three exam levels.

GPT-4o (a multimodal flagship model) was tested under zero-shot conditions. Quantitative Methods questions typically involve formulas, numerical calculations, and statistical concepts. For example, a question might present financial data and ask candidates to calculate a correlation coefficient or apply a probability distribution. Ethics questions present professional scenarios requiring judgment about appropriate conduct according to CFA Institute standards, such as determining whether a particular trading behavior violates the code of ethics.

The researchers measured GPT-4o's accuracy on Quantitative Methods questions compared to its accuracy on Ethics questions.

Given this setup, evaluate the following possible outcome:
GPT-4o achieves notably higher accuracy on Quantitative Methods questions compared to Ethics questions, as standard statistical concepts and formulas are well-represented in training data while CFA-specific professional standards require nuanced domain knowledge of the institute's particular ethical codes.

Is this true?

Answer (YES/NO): NO